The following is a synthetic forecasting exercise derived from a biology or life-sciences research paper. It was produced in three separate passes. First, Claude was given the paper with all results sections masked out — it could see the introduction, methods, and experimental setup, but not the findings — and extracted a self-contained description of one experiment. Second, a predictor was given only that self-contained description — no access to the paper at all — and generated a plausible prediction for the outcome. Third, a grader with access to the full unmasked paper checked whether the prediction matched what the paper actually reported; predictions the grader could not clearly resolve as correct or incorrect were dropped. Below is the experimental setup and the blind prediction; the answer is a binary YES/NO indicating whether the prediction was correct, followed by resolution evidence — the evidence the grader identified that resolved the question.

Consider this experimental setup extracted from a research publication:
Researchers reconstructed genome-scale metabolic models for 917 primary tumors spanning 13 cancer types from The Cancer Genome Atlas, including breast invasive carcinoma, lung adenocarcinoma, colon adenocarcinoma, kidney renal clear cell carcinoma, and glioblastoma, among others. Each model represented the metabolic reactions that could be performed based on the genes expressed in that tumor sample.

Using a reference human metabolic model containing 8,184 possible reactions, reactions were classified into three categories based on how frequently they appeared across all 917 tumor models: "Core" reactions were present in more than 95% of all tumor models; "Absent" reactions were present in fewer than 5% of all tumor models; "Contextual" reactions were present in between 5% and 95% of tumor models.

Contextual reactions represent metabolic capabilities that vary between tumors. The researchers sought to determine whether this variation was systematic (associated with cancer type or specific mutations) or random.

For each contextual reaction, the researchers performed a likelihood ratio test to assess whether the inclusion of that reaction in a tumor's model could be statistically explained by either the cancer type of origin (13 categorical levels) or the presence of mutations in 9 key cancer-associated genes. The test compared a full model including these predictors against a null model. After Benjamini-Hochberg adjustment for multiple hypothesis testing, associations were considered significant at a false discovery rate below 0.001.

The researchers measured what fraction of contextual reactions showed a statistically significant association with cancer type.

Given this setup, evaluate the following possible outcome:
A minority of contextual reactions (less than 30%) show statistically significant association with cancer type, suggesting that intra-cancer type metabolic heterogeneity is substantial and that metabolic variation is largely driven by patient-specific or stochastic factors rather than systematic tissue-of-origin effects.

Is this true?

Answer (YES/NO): NO